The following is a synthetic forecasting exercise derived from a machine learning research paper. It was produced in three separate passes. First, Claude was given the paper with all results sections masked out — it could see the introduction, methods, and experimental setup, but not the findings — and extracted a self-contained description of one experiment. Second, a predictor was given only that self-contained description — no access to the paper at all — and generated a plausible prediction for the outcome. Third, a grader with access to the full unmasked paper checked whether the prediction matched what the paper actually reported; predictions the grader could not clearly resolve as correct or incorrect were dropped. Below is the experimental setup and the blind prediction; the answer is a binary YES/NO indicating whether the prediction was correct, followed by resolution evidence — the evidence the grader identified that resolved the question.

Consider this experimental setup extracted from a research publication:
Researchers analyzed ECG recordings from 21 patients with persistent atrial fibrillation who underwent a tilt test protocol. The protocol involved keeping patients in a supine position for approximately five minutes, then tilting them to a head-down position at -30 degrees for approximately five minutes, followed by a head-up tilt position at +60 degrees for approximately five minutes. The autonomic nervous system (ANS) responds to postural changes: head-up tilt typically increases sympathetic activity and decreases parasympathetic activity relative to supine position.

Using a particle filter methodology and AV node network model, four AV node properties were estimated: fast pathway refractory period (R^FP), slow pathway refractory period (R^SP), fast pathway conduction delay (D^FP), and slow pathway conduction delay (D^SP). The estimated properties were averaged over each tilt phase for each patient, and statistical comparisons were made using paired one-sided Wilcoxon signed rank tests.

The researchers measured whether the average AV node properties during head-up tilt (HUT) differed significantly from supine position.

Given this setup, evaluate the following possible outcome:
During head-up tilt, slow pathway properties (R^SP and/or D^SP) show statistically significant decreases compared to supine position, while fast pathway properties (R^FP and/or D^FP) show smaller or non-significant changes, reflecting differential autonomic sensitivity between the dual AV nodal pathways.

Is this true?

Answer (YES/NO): NO